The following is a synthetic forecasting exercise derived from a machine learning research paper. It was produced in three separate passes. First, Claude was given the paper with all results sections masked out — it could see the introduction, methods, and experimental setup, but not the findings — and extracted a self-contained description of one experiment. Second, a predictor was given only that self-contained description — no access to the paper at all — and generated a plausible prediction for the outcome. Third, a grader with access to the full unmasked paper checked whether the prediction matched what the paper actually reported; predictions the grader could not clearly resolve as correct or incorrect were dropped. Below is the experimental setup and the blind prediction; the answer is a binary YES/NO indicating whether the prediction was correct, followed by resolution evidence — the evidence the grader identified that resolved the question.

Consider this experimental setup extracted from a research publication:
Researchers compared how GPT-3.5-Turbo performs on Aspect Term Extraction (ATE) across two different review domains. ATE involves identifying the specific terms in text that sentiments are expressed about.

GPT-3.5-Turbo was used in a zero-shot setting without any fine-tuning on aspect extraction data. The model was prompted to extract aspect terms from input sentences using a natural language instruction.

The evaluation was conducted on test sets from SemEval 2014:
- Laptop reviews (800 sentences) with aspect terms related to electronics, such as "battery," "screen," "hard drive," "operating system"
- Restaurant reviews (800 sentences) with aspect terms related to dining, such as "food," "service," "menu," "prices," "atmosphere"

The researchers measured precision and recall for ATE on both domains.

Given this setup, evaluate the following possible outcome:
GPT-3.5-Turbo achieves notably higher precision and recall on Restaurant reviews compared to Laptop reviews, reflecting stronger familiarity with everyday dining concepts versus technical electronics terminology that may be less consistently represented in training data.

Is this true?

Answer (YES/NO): YES